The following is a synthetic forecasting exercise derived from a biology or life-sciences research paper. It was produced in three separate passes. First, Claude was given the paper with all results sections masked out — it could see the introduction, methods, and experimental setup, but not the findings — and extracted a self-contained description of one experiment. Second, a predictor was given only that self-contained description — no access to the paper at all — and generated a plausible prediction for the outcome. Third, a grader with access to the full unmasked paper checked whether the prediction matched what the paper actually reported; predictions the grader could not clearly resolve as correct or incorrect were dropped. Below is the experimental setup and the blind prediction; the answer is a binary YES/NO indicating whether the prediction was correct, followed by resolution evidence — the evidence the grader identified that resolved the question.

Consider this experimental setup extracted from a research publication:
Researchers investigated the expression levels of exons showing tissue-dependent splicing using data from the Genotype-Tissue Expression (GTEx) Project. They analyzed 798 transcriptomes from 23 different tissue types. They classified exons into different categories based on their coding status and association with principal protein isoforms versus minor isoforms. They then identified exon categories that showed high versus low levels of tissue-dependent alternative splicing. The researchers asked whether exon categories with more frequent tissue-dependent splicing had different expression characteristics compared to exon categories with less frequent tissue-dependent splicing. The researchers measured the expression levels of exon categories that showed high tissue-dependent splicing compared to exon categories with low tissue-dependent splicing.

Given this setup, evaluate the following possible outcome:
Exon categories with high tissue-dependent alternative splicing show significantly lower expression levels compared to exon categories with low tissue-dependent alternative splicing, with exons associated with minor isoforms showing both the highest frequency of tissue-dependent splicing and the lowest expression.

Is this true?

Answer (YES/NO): YES